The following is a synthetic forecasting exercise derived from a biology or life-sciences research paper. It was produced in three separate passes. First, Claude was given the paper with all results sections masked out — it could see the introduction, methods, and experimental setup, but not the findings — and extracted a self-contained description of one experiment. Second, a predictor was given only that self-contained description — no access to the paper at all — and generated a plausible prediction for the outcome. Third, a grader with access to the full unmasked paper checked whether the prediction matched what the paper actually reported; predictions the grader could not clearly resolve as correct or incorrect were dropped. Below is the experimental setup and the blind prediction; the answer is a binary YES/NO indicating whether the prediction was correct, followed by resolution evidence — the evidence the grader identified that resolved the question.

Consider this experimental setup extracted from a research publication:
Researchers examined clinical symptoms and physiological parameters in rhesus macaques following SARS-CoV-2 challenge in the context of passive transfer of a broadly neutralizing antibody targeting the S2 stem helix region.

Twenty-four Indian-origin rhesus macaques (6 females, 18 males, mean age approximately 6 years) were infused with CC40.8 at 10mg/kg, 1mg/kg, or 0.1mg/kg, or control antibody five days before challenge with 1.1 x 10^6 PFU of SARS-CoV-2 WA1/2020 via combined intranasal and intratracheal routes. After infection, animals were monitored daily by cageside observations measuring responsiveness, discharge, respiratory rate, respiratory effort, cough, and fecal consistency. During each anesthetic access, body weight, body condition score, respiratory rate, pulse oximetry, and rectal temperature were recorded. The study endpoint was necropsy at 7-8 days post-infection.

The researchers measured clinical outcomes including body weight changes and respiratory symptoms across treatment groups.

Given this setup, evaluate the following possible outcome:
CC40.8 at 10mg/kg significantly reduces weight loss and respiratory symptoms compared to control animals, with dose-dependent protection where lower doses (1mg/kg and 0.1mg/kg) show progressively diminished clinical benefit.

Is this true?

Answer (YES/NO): NO